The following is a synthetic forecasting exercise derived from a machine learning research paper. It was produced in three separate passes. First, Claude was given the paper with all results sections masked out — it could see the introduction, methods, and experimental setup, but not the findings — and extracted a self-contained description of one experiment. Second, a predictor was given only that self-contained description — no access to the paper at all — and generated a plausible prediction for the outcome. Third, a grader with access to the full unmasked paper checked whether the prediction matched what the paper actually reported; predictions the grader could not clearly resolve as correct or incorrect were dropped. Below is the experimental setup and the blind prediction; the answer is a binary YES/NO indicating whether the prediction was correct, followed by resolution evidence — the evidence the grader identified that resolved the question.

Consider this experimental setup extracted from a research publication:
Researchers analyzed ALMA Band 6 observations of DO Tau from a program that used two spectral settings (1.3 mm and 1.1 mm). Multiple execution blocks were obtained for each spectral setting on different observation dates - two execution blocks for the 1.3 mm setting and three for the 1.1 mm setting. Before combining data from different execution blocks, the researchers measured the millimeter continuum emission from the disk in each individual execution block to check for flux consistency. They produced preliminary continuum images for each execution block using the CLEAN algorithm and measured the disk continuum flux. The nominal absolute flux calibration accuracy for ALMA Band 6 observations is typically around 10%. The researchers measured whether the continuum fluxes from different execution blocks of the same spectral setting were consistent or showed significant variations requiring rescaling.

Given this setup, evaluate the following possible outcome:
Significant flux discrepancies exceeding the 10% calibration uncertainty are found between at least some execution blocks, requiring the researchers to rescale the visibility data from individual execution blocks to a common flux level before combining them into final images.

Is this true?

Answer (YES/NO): YES